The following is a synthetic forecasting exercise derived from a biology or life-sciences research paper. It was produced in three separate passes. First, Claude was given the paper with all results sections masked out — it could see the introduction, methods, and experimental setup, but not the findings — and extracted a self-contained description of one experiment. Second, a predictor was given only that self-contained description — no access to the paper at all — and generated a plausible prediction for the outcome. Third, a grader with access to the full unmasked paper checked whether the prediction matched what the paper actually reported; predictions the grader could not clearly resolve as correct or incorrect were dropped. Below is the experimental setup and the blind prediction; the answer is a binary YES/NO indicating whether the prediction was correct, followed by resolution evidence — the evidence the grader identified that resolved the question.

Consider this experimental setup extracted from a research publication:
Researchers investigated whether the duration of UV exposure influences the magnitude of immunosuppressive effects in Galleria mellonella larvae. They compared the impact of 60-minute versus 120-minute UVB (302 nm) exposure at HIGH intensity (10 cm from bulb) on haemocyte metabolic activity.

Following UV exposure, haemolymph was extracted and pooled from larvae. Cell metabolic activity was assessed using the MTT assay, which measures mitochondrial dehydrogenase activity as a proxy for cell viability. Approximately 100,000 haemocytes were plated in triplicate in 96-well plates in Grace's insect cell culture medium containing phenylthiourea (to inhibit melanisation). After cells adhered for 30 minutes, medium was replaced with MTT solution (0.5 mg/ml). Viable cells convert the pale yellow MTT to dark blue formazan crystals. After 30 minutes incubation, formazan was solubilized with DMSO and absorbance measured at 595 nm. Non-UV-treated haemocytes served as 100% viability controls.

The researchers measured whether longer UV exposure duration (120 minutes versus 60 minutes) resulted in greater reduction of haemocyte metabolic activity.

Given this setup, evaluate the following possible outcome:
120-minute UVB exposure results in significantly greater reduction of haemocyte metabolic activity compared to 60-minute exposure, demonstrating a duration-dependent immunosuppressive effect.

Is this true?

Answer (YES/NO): YES